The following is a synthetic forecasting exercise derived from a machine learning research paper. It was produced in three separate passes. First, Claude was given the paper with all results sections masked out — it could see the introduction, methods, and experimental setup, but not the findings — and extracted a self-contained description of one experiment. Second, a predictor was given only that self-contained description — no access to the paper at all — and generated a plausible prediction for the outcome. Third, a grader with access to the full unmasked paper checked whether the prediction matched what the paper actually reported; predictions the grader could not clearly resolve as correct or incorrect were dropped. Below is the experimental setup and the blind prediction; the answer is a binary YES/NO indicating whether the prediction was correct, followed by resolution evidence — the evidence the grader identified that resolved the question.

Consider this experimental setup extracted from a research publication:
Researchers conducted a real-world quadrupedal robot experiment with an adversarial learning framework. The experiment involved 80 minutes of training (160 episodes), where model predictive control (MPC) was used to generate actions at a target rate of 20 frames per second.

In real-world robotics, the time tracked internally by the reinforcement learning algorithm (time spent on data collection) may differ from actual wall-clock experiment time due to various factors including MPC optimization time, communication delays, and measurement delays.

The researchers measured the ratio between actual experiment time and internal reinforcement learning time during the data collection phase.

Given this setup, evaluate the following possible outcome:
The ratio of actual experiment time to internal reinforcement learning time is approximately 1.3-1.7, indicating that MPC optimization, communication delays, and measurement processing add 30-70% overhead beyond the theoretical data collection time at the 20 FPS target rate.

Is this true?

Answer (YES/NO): YES